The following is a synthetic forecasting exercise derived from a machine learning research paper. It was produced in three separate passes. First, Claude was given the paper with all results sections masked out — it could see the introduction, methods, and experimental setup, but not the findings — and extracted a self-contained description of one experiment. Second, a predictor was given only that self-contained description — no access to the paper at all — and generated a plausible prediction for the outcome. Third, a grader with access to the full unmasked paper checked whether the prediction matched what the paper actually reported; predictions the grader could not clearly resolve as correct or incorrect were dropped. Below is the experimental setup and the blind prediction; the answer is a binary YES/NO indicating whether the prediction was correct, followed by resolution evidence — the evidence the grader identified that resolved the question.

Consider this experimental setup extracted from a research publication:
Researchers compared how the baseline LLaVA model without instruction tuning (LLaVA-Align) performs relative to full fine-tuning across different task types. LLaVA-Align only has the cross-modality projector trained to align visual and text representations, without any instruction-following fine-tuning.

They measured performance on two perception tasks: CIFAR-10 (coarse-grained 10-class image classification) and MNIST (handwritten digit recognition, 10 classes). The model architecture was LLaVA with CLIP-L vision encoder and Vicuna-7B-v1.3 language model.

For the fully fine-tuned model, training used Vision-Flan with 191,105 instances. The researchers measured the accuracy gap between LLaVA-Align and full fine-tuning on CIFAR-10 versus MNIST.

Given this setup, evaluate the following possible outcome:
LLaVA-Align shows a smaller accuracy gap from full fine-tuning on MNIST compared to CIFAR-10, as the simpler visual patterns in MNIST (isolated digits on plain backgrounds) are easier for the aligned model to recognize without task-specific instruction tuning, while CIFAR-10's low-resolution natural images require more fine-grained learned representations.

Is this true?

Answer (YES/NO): NO